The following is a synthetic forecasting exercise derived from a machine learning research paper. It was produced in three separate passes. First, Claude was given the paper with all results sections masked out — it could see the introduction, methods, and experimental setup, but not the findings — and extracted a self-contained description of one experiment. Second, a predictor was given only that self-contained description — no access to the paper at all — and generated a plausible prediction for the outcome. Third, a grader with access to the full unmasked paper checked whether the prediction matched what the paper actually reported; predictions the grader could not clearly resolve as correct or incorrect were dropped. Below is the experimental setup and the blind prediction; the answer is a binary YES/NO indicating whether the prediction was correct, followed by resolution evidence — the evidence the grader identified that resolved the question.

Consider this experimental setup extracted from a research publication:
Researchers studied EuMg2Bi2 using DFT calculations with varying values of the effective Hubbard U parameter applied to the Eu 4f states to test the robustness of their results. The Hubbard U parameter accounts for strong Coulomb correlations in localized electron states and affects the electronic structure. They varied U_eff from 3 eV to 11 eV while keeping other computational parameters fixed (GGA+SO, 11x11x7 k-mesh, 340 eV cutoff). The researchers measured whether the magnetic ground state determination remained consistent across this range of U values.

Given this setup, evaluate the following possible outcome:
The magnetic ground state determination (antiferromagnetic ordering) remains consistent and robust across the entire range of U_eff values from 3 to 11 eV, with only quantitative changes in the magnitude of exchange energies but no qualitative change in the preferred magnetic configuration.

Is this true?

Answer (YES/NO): YES